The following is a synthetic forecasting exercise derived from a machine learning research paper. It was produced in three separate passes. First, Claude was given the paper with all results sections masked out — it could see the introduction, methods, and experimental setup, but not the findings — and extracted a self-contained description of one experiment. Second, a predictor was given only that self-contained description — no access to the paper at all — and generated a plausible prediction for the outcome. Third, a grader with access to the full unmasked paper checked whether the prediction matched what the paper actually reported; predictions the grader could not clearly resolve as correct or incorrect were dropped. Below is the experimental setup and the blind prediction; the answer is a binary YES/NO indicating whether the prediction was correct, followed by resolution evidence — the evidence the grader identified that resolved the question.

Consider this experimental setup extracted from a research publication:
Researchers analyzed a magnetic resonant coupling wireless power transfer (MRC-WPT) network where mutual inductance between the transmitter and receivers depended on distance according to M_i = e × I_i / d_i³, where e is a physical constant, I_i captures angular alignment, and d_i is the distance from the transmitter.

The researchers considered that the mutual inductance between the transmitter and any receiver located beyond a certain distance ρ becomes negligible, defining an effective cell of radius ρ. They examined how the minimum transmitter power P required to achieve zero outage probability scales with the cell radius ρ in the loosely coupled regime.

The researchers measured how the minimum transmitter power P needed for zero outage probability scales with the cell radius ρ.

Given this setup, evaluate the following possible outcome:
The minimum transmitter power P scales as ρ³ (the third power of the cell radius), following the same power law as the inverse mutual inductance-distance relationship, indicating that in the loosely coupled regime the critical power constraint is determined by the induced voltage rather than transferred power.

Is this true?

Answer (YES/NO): NO